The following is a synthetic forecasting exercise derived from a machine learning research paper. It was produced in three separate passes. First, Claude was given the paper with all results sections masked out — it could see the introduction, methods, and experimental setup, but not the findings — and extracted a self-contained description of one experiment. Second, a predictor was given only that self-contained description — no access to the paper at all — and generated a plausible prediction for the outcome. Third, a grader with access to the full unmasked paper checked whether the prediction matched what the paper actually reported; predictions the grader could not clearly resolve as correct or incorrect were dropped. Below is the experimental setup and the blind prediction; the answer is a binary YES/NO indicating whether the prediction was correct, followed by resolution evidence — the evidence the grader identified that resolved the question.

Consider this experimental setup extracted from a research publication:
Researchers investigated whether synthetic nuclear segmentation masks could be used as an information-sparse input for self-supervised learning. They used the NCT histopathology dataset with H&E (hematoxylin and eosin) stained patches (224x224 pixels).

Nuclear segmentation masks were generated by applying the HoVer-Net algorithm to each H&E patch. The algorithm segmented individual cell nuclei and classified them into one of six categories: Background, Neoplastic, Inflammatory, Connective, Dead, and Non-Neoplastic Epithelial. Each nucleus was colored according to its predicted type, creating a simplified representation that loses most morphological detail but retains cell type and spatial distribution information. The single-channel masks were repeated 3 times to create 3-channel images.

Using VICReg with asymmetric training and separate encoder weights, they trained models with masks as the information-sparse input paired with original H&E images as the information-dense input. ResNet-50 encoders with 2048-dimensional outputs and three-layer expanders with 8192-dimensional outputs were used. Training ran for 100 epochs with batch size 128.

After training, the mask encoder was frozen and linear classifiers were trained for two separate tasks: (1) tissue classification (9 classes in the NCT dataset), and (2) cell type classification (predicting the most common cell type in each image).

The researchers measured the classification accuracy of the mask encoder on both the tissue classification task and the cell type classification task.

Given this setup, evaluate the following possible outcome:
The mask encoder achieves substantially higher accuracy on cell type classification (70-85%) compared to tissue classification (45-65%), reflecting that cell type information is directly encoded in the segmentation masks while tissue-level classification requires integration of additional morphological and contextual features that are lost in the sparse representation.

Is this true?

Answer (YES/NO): NO